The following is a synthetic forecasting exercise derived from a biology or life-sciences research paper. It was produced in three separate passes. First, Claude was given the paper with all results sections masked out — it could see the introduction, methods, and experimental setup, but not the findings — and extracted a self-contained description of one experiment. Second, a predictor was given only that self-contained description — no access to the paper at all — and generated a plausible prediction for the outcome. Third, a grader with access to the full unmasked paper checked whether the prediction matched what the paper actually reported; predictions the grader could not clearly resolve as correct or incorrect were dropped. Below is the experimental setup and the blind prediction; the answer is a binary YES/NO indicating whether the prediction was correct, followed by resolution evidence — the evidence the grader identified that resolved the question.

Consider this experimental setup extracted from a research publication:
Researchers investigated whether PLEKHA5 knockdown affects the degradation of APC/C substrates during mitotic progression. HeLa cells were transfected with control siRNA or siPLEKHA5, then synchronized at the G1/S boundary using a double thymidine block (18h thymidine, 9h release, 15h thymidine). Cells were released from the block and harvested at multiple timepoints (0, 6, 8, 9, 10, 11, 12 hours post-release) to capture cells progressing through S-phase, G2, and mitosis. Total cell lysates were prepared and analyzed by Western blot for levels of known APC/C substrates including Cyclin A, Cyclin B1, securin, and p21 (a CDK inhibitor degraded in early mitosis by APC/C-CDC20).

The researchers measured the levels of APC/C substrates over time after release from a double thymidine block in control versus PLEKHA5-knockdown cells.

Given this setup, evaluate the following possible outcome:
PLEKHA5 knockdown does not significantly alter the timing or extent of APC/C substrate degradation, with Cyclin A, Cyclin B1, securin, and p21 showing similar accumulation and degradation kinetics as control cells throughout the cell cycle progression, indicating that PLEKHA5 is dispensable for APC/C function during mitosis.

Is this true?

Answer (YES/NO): NO